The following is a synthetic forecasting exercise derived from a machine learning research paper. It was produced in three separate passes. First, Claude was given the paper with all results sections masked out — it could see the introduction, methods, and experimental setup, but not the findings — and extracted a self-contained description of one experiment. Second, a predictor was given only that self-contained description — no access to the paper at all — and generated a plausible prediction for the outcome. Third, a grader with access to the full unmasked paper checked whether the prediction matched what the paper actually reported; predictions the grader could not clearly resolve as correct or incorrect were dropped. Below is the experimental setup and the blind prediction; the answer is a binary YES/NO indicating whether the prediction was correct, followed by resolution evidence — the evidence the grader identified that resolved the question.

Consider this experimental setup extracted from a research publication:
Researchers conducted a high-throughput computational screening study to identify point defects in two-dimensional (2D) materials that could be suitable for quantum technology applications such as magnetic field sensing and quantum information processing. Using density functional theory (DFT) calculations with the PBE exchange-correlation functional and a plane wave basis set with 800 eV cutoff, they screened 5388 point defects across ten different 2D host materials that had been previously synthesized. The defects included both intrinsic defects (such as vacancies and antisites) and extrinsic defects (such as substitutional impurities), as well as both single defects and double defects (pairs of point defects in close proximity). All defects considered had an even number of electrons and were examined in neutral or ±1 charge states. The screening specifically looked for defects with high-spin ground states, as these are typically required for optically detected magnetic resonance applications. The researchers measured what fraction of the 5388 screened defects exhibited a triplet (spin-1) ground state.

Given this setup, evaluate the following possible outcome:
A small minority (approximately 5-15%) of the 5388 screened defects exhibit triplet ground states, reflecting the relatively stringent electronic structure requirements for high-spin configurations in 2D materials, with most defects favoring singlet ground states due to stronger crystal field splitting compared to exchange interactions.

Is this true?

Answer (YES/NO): YES